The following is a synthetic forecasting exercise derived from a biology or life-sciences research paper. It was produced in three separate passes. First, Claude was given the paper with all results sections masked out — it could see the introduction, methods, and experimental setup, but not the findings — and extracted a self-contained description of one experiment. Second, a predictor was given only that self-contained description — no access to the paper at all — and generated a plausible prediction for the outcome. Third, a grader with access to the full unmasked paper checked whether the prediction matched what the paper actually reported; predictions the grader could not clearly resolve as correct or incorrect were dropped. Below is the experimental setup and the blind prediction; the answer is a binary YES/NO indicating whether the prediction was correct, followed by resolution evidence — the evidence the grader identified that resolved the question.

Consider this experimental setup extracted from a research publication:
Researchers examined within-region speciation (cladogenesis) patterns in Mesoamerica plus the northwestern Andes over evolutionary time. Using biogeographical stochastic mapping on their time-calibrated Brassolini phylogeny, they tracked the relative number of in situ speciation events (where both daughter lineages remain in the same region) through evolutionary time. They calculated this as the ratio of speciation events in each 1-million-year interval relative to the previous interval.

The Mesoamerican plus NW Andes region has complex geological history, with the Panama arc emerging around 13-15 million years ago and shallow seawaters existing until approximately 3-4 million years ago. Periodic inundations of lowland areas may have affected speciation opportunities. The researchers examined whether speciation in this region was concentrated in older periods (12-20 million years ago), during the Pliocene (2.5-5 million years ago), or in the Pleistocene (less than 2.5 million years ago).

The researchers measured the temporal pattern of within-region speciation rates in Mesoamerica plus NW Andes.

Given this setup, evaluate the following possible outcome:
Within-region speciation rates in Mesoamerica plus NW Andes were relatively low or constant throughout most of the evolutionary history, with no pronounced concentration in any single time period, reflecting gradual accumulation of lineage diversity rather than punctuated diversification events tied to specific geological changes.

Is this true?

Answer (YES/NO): NO